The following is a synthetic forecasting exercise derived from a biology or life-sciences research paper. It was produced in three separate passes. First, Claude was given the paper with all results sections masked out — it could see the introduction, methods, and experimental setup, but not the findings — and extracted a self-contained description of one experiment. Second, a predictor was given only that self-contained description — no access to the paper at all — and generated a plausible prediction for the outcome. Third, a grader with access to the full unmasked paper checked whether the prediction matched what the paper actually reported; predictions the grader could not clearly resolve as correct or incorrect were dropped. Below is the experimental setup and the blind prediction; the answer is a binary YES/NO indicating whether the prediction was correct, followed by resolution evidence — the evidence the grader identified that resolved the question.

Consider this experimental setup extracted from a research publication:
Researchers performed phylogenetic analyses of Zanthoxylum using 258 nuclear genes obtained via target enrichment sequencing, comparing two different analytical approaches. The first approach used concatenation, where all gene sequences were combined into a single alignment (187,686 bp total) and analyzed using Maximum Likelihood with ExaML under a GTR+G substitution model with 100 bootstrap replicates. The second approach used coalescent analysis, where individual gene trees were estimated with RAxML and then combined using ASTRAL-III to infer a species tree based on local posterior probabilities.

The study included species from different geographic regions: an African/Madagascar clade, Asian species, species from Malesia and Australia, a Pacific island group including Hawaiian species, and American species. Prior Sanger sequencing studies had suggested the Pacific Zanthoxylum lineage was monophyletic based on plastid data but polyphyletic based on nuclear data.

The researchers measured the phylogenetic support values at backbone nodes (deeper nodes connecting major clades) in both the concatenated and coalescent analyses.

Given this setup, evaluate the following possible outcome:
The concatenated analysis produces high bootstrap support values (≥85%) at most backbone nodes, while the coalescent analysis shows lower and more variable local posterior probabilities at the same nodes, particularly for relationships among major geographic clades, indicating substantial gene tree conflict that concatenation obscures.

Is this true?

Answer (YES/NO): YES